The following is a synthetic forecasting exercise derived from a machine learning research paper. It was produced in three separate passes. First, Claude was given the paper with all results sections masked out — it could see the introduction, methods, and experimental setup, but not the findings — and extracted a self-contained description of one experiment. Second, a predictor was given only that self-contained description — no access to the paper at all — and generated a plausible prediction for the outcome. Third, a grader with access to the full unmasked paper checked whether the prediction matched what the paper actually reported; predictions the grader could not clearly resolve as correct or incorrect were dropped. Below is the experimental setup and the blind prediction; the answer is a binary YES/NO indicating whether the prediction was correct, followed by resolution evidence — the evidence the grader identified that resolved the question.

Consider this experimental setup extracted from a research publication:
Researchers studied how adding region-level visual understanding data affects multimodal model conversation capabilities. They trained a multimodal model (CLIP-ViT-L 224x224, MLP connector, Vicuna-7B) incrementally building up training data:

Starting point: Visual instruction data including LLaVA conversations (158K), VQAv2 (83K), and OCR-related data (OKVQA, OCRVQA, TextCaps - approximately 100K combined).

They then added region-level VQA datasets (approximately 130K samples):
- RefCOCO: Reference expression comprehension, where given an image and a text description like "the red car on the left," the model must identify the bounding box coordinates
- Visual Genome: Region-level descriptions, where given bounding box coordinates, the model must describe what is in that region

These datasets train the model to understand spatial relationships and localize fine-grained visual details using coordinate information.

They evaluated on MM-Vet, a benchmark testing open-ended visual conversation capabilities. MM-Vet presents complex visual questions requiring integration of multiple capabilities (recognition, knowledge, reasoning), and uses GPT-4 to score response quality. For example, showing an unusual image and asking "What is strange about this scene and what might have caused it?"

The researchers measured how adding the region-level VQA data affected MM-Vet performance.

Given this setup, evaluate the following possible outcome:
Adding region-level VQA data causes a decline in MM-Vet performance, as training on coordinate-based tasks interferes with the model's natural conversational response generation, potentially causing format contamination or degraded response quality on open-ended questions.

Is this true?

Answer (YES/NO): NO